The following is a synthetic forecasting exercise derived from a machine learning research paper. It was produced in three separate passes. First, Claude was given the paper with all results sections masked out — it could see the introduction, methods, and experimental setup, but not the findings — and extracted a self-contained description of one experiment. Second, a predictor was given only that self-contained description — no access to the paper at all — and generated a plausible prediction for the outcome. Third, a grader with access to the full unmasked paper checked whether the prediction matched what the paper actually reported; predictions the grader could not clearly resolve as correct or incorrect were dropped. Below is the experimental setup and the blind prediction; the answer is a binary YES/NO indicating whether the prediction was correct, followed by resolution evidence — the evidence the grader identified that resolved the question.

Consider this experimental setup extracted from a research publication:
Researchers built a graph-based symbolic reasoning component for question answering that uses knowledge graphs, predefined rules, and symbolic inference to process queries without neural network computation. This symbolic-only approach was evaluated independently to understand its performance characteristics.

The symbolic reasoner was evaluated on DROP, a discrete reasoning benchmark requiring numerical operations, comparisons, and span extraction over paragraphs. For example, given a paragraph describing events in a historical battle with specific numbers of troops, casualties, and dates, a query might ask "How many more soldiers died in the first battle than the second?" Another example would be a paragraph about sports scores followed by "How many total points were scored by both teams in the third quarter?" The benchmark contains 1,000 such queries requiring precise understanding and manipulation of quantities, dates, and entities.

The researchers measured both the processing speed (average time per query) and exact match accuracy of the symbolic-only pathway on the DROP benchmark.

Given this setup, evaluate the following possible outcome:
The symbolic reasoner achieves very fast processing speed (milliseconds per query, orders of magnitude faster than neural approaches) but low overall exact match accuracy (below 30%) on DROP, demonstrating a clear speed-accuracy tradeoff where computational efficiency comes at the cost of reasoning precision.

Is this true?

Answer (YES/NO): NO